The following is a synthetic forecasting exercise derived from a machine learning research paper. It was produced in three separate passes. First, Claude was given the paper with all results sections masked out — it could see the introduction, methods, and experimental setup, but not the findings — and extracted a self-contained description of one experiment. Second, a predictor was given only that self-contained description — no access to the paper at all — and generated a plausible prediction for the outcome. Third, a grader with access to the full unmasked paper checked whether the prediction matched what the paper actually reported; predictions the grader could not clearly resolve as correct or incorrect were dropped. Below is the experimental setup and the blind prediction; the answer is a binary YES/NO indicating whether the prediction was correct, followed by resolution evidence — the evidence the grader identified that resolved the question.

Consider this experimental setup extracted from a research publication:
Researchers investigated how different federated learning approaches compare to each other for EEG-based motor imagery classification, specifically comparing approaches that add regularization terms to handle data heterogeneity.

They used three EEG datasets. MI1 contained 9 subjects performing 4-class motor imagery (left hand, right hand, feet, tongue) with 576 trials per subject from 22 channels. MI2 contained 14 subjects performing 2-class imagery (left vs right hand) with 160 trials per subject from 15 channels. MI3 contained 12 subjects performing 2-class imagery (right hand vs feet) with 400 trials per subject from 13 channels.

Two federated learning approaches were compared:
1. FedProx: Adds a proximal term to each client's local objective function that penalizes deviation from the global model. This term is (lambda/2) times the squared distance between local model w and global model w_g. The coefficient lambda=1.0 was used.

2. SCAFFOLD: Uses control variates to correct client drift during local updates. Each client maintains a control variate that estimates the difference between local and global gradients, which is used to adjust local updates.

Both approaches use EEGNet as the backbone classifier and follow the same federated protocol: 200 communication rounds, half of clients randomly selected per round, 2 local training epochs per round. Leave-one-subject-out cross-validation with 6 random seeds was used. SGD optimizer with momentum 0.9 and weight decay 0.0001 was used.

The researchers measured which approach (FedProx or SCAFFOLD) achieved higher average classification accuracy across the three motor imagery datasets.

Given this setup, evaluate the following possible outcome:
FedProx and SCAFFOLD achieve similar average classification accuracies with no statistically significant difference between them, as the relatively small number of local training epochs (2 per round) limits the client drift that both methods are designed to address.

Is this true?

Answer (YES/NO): NO